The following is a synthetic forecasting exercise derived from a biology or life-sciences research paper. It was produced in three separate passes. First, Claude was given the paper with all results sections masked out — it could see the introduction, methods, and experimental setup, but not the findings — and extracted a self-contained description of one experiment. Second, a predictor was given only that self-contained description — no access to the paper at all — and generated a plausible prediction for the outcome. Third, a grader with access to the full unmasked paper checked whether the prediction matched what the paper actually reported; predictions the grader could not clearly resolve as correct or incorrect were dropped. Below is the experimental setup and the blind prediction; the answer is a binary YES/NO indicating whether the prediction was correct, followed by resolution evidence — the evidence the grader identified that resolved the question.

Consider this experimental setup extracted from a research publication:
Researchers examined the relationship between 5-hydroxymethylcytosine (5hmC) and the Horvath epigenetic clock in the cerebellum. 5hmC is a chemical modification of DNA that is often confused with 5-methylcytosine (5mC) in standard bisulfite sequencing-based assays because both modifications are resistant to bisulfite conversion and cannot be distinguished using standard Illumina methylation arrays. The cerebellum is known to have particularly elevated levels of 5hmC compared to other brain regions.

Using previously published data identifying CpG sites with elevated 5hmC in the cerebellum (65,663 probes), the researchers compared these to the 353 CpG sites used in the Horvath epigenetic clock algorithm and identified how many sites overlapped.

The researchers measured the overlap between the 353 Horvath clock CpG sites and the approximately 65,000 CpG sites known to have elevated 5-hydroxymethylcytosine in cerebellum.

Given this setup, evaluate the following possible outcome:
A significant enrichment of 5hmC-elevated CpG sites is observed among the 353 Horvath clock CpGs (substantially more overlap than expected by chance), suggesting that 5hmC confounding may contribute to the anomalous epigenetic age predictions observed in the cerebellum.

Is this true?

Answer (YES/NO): NO